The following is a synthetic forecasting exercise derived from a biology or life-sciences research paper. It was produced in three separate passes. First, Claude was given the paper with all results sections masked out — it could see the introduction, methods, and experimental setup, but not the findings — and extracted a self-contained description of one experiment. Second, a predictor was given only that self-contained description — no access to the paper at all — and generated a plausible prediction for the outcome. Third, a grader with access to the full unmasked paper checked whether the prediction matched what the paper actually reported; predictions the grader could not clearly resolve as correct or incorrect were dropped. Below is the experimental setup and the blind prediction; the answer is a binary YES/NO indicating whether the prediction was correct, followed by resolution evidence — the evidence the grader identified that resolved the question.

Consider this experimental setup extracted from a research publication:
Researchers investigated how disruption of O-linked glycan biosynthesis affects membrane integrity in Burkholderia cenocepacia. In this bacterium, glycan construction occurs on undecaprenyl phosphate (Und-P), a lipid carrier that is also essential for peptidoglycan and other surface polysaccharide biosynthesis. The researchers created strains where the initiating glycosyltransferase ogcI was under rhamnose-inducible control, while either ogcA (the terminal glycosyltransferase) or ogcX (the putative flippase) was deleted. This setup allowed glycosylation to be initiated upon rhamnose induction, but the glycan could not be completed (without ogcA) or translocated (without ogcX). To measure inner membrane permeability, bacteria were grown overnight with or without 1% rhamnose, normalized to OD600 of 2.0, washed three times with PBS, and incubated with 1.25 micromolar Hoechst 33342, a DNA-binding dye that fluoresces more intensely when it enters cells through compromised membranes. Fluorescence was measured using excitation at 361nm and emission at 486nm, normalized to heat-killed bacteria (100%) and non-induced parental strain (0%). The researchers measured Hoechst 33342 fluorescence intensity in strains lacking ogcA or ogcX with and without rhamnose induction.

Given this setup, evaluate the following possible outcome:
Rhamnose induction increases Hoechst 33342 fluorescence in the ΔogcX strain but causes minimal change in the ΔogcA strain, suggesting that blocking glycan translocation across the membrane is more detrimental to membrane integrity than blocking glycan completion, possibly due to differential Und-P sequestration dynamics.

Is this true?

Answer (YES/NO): NO